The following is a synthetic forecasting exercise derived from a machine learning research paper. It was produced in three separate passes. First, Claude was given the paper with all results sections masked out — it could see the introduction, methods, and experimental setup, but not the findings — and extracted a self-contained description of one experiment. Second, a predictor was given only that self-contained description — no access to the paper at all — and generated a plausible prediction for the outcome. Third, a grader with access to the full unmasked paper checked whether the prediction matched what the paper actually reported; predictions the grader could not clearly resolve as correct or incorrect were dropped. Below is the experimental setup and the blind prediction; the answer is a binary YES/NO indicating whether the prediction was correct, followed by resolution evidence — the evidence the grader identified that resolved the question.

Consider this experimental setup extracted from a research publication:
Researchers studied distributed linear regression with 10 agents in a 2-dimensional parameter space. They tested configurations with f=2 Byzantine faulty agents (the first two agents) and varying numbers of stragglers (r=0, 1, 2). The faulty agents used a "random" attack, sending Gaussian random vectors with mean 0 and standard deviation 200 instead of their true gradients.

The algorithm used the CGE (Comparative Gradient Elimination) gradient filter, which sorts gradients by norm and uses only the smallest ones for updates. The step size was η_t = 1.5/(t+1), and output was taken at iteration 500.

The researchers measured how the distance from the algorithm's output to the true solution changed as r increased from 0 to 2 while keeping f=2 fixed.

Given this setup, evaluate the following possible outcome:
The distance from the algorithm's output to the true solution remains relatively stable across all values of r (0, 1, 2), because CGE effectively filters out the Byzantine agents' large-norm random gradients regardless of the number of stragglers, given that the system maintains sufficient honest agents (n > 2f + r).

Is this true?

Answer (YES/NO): NO